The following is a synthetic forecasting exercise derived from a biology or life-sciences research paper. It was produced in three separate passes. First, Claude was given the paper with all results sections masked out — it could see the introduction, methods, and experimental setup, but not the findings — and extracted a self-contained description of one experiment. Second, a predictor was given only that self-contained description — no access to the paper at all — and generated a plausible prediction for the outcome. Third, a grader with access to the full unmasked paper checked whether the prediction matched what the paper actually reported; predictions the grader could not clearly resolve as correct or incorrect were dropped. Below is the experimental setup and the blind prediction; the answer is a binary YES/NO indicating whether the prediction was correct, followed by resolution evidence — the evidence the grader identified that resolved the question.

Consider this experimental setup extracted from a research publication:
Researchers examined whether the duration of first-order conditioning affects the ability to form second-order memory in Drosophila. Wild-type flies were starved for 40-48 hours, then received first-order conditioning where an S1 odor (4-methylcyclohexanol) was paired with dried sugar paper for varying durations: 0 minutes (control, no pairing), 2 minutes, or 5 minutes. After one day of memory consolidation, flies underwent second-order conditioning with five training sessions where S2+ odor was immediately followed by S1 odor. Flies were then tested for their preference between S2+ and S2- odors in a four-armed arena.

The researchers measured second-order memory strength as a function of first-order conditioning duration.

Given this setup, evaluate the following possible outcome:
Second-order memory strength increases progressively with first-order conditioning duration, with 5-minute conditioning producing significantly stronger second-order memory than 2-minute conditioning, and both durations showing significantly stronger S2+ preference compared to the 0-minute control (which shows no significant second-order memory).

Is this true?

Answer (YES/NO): NO